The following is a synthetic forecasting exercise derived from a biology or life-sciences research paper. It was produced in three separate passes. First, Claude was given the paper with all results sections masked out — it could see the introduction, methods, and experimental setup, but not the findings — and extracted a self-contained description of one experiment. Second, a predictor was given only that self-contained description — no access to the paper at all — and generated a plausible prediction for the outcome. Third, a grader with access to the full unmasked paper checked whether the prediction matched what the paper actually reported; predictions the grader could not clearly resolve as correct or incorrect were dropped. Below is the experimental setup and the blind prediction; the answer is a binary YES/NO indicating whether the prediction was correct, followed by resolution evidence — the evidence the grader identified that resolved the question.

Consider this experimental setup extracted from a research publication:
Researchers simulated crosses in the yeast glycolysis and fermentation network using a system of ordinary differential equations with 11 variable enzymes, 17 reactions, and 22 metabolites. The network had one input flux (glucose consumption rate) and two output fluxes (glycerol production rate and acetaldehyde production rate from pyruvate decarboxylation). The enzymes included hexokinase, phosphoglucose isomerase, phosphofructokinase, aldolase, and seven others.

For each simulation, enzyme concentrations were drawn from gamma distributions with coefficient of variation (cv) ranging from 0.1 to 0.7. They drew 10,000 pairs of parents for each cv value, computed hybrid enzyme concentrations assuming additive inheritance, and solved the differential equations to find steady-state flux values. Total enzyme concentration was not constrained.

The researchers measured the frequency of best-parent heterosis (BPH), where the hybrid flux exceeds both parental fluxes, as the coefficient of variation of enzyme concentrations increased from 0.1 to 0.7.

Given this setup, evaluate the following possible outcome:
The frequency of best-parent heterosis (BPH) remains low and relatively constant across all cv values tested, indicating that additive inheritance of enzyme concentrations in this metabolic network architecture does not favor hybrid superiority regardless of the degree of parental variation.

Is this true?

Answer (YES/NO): NO